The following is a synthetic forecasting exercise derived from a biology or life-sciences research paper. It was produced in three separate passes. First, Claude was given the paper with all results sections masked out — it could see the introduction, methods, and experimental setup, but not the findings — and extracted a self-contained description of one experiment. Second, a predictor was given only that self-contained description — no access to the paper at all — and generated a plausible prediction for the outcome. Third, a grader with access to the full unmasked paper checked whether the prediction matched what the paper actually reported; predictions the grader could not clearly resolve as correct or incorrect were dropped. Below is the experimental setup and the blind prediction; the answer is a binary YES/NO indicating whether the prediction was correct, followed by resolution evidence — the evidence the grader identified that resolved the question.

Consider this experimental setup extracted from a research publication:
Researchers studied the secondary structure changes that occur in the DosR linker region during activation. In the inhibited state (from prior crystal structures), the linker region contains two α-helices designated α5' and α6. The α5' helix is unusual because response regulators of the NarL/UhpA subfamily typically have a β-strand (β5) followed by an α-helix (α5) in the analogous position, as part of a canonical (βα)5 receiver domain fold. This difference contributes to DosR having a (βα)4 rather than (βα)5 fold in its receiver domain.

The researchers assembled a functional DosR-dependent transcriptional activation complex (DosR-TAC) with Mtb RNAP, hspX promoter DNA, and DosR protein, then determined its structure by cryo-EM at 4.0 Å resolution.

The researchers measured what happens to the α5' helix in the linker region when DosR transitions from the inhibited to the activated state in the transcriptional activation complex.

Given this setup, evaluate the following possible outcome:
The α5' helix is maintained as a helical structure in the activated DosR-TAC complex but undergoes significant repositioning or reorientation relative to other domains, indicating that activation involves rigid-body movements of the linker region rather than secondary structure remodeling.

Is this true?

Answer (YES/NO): NO